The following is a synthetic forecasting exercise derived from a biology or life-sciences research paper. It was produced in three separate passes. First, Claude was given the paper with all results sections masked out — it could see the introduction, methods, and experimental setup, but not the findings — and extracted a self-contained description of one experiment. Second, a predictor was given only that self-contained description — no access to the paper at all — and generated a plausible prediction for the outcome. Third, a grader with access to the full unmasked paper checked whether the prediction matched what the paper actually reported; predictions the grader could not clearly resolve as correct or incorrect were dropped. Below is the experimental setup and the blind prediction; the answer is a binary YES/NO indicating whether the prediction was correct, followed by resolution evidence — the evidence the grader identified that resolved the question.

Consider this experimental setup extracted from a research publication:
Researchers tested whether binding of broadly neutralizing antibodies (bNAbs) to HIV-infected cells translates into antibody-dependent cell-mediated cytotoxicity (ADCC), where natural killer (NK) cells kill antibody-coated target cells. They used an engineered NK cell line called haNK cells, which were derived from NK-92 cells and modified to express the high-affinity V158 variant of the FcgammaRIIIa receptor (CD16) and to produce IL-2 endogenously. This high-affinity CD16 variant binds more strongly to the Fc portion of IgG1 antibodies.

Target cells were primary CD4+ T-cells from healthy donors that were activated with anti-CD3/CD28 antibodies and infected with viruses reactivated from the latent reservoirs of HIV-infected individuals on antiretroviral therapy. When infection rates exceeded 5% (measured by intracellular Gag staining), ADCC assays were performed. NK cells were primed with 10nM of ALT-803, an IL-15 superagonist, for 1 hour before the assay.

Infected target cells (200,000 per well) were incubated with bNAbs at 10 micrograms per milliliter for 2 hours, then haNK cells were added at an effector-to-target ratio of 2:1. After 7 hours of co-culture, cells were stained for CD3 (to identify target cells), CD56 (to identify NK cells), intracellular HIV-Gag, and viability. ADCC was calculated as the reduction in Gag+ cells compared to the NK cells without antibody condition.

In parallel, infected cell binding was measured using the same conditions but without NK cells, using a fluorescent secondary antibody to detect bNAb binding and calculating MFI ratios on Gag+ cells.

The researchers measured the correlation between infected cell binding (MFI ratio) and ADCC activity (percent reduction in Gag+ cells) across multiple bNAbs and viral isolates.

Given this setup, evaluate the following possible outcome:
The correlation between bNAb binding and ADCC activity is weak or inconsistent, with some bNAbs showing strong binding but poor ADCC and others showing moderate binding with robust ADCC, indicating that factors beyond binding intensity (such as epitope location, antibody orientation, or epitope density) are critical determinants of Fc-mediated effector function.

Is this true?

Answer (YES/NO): NO